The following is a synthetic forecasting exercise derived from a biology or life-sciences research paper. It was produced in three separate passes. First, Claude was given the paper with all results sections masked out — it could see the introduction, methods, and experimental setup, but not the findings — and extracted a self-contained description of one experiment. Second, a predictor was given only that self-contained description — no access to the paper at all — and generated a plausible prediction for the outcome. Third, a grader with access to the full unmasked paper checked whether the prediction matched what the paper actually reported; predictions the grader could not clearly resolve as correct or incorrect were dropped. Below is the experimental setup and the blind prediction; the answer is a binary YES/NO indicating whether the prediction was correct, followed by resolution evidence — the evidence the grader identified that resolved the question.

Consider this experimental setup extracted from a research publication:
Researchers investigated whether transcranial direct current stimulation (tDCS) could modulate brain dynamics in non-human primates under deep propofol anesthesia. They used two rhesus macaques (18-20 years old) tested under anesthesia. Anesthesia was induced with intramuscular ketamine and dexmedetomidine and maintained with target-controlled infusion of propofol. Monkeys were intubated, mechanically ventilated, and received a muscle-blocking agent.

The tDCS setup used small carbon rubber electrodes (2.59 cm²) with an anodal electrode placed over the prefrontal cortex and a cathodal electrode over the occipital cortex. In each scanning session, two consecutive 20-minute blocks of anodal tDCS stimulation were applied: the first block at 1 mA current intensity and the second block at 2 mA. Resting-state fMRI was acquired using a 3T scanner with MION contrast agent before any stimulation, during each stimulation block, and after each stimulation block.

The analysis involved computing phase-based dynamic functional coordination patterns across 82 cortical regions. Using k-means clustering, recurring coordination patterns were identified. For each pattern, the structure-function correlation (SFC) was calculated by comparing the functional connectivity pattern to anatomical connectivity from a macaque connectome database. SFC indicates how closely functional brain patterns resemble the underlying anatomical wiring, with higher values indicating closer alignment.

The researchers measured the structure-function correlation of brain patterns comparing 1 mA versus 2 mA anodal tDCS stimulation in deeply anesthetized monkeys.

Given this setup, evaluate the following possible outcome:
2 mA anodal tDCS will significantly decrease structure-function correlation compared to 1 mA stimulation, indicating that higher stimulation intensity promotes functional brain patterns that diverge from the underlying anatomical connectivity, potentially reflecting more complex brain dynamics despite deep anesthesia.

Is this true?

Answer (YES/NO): YES